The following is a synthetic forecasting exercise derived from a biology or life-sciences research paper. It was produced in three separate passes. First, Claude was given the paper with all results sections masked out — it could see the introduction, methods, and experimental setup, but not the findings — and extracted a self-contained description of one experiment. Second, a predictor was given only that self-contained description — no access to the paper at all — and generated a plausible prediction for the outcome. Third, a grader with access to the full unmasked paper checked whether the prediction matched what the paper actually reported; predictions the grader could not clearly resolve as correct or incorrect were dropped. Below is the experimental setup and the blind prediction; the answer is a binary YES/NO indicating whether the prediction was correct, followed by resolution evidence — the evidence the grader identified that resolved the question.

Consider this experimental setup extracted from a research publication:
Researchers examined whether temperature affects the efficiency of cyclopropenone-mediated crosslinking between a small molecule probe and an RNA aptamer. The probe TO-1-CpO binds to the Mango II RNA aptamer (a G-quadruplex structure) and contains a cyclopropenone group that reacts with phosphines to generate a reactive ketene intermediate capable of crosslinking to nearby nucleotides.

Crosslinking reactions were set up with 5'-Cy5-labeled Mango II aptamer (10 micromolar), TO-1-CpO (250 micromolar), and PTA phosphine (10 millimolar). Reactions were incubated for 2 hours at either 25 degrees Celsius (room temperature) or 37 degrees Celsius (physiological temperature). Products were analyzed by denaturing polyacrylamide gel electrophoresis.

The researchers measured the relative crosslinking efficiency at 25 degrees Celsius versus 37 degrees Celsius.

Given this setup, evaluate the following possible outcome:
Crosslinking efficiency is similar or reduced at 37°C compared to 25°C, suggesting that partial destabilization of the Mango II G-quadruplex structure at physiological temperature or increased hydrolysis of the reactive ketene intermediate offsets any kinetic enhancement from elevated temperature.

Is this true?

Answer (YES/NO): YES